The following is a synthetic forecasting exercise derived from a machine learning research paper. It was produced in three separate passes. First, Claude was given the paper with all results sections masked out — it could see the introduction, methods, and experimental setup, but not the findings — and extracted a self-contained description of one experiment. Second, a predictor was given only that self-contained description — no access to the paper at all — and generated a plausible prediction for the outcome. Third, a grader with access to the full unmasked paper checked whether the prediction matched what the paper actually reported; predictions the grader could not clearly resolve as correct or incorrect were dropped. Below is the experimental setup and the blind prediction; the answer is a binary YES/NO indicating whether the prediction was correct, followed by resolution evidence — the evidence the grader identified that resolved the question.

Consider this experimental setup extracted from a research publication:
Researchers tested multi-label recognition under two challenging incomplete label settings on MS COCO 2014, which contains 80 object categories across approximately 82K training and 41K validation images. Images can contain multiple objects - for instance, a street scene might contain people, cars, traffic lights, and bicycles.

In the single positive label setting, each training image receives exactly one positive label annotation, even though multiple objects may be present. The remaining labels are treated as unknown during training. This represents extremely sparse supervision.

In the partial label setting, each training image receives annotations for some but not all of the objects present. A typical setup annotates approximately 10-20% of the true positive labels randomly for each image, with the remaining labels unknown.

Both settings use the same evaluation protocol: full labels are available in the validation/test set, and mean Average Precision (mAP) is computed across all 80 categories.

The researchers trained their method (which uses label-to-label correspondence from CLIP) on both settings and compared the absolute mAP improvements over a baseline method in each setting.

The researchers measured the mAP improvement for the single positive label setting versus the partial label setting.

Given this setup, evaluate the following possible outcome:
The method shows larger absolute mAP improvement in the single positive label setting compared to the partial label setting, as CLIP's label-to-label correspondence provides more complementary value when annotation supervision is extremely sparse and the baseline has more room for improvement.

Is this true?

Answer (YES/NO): NO